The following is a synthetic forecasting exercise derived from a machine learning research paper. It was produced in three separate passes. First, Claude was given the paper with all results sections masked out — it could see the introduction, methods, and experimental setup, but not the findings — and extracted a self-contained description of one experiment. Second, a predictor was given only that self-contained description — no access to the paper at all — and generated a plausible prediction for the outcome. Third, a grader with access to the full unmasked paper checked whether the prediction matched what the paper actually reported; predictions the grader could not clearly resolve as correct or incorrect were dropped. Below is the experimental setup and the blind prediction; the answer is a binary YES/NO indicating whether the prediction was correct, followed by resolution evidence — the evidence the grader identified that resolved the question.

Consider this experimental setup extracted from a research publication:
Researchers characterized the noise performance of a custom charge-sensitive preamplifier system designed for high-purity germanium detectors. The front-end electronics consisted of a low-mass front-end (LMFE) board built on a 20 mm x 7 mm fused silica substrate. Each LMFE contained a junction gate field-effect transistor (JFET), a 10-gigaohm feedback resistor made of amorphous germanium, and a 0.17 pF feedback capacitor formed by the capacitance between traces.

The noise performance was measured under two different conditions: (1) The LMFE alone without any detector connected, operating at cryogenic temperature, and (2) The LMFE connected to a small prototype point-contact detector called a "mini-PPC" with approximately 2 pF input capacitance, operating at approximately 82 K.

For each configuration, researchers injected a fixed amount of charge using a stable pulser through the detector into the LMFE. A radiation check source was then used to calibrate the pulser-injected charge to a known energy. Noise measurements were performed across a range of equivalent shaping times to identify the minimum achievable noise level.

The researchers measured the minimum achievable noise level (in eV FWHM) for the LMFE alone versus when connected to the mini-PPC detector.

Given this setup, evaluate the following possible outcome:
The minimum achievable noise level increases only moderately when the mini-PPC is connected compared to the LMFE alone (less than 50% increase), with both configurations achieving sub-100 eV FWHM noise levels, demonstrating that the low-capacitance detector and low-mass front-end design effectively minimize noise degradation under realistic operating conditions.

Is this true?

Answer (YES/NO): NO